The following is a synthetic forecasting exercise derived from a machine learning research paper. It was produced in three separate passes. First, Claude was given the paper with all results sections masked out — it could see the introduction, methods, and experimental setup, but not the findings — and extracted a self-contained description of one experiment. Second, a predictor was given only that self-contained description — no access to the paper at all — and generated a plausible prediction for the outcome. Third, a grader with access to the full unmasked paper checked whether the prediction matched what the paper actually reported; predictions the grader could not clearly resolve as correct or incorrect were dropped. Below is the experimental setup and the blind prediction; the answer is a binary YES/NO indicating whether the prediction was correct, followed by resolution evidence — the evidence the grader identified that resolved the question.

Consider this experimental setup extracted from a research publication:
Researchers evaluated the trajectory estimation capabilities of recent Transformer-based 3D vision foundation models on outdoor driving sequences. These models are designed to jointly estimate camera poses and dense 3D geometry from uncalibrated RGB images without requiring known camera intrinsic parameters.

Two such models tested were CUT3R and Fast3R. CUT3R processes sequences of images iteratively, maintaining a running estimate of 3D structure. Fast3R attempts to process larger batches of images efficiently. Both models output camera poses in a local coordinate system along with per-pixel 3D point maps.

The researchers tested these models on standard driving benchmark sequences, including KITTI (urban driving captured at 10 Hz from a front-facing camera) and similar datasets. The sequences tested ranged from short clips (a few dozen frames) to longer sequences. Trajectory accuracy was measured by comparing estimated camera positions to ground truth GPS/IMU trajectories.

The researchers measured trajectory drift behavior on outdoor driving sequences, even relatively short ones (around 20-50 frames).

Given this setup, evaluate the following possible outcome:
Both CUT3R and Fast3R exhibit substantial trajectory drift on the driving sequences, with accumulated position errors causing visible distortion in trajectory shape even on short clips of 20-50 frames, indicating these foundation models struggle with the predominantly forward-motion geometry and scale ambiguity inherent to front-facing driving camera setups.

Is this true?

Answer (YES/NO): YES